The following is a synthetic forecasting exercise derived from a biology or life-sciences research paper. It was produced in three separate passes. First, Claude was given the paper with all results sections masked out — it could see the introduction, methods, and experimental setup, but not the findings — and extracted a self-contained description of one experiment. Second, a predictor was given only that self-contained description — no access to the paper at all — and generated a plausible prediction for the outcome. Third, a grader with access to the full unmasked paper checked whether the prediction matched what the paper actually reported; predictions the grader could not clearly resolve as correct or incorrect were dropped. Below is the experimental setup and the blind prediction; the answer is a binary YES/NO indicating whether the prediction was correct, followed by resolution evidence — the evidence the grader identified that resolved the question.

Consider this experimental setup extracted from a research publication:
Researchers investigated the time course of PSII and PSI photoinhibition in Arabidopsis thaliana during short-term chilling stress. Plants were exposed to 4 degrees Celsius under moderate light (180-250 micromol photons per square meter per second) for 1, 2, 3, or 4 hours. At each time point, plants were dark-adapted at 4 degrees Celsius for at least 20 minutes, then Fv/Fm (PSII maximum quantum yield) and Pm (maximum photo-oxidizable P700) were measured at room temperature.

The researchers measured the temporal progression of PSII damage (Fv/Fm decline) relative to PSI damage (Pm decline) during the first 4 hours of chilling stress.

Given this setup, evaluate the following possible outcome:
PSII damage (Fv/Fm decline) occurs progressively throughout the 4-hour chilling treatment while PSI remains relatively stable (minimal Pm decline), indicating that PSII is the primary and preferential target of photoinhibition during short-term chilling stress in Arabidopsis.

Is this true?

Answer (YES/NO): YES